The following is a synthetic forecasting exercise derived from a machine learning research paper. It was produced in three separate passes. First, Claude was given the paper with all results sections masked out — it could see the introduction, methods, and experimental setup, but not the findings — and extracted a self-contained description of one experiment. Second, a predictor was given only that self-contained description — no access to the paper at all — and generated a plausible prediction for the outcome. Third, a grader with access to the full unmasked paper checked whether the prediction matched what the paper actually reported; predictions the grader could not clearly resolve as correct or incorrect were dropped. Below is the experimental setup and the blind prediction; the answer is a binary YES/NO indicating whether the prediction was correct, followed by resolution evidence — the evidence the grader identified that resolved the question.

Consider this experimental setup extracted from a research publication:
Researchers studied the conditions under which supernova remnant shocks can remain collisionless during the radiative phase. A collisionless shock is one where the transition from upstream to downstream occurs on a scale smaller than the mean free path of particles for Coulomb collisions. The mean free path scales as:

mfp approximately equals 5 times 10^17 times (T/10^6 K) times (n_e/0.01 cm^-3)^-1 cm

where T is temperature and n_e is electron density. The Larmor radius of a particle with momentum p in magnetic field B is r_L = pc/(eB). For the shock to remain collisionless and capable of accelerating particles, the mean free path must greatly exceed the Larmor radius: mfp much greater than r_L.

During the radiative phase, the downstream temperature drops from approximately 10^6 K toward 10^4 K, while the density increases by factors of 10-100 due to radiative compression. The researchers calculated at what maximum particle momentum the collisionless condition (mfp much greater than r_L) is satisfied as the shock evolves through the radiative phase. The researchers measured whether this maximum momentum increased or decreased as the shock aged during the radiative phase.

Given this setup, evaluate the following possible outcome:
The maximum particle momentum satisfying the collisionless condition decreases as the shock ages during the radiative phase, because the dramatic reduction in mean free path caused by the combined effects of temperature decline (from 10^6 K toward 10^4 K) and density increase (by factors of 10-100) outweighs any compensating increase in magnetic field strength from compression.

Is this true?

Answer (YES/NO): YES